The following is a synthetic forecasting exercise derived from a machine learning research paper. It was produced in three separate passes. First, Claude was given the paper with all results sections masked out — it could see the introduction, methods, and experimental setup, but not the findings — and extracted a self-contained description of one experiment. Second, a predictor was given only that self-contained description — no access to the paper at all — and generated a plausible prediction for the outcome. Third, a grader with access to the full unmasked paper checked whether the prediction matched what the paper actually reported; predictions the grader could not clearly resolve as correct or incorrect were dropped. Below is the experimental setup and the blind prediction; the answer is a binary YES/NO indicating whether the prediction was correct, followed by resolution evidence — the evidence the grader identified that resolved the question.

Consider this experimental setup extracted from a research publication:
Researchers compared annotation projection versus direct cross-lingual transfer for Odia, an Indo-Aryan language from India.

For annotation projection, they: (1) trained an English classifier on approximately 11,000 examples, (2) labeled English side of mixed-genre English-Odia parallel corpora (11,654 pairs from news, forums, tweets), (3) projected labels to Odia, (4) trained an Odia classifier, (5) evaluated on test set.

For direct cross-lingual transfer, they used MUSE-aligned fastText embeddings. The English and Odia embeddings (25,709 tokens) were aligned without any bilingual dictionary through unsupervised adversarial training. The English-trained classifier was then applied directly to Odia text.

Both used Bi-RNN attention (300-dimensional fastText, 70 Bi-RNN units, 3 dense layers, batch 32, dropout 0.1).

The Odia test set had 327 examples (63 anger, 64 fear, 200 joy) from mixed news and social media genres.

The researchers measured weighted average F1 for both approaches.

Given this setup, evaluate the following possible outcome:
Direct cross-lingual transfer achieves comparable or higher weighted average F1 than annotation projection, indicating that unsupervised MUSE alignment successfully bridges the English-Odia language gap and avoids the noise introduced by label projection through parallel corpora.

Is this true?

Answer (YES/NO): YES